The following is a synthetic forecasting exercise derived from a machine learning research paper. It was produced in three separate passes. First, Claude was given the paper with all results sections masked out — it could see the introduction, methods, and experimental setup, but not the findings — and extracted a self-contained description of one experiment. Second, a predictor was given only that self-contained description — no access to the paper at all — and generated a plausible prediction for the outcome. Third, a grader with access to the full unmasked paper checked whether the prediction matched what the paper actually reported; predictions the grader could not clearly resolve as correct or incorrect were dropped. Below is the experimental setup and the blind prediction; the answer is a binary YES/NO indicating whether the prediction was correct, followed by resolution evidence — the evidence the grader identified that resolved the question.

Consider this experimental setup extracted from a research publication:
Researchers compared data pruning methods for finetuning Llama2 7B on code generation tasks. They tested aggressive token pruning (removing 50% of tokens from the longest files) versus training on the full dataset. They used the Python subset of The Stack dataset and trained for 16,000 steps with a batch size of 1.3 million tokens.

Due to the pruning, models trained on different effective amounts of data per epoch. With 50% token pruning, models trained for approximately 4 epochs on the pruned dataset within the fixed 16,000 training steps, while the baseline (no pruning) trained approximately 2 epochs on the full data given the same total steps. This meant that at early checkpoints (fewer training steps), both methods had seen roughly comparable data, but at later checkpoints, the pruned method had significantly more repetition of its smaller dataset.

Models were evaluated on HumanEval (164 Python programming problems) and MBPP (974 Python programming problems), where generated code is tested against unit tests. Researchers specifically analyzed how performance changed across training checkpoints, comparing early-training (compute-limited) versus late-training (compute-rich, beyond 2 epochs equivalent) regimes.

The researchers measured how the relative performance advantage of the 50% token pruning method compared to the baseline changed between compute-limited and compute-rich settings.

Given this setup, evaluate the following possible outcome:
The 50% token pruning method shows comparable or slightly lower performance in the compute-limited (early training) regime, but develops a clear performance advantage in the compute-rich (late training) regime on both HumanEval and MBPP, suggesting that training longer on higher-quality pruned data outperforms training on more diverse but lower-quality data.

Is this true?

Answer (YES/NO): NO